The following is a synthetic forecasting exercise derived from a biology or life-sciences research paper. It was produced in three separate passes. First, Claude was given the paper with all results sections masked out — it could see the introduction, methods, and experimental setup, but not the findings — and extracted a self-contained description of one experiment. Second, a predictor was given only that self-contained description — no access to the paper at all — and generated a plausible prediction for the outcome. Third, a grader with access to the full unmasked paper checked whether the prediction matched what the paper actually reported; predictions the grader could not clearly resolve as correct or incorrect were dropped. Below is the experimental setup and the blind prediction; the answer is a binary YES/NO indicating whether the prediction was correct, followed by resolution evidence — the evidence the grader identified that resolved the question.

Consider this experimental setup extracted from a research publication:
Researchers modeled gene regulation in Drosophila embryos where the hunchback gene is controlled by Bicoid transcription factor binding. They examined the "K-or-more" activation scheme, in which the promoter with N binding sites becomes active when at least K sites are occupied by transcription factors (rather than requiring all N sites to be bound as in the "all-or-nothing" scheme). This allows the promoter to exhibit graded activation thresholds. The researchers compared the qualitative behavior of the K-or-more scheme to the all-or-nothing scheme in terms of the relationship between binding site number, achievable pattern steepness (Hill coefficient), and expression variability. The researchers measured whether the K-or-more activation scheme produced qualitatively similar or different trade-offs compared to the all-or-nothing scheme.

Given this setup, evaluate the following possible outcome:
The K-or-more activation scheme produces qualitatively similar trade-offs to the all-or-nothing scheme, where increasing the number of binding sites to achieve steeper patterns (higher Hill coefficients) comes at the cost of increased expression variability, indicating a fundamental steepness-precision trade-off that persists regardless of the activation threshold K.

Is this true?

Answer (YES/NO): YES